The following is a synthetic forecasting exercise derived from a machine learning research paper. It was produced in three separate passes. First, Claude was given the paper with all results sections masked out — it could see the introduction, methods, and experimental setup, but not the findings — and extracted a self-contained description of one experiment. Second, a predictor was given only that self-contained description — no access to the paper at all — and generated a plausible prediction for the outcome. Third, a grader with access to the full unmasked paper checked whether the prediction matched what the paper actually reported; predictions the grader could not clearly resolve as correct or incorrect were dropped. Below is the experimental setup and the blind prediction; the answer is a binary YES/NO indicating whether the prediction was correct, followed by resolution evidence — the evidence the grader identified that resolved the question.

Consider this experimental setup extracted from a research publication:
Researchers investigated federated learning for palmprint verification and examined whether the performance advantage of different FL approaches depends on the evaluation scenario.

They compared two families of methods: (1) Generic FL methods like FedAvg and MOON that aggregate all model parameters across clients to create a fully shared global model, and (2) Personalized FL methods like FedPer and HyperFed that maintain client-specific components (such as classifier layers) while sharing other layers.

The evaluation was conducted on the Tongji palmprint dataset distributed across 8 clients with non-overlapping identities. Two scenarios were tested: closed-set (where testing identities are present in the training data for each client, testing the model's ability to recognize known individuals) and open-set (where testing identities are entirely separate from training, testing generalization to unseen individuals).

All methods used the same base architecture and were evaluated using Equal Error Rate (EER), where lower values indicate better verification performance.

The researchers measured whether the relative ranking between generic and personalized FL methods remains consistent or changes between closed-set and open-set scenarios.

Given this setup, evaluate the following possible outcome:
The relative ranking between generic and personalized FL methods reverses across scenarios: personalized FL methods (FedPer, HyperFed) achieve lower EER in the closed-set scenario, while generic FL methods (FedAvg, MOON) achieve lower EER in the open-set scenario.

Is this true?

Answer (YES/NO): YES